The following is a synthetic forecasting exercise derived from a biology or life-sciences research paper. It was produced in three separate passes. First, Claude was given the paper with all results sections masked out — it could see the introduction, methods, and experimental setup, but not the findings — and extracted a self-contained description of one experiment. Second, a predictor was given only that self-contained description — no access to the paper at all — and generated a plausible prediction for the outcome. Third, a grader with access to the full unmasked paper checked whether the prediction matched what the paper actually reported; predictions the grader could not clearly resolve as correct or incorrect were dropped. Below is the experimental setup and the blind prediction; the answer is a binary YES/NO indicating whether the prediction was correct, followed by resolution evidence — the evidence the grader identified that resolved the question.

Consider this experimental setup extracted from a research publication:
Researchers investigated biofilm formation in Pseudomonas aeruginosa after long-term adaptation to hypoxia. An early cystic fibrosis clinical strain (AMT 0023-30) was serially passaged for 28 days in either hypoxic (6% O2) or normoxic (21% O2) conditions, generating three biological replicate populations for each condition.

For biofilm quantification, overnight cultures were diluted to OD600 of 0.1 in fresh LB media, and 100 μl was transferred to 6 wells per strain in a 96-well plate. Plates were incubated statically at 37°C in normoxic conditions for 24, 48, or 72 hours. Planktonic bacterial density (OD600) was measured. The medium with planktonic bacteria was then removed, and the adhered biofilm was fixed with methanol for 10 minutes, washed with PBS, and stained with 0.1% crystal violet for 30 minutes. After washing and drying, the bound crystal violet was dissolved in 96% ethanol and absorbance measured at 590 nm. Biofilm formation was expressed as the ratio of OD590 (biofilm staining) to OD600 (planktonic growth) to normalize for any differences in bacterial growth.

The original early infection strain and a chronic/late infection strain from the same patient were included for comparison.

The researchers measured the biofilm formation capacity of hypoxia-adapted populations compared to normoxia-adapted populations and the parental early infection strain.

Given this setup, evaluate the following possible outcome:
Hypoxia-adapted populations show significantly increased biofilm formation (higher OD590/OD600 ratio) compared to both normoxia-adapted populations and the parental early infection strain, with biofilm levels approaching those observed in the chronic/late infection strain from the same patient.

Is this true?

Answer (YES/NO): NO